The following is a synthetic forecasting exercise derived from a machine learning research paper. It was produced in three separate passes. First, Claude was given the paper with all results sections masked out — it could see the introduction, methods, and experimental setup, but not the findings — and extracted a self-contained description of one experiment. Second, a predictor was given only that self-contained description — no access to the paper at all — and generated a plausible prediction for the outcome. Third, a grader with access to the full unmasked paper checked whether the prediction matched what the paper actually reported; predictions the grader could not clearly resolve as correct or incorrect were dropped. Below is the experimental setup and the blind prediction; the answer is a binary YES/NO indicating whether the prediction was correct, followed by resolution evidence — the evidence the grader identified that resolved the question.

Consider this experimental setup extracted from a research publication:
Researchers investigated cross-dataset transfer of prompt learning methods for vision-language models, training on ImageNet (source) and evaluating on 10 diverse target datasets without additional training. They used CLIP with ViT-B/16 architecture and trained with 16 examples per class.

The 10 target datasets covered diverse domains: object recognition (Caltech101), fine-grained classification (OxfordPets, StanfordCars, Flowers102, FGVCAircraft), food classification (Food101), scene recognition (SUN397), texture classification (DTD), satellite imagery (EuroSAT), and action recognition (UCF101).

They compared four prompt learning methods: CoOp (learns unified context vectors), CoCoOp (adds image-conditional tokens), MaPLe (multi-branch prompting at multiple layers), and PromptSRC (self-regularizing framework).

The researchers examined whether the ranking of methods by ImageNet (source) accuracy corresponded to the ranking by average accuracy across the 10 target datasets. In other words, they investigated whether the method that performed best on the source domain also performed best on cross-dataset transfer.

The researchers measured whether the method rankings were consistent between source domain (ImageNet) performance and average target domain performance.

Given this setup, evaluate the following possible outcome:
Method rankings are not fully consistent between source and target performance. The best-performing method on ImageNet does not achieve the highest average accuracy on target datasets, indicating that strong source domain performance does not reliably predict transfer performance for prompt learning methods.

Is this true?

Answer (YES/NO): YES